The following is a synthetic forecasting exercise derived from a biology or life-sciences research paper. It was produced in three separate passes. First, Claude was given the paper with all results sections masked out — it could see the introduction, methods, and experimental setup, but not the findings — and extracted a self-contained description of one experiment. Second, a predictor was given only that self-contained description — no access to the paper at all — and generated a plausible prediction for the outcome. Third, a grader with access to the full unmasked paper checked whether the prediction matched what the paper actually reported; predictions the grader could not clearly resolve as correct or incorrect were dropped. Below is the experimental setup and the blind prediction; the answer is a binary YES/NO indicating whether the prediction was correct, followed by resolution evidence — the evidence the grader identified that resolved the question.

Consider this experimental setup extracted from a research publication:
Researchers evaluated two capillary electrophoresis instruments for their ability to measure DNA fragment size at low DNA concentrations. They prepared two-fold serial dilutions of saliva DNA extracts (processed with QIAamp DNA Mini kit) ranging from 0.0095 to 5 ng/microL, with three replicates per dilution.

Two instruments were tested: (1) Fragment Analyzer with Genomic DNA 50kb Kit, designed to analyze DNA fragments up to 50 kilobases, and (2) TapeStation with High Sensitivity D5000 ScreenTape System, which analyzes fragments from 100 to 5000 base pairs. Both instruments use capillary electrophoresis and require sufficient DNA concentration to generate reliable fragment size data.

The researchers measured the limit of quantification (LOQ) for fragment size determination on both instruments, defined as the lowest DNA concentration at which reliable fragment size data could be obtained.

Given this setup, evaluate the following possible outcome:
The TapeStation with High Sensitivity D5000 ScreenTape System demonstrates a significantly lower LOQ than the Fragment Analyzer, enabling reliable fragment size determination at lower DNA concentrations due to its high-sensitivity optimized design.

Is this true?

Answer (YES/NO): NO